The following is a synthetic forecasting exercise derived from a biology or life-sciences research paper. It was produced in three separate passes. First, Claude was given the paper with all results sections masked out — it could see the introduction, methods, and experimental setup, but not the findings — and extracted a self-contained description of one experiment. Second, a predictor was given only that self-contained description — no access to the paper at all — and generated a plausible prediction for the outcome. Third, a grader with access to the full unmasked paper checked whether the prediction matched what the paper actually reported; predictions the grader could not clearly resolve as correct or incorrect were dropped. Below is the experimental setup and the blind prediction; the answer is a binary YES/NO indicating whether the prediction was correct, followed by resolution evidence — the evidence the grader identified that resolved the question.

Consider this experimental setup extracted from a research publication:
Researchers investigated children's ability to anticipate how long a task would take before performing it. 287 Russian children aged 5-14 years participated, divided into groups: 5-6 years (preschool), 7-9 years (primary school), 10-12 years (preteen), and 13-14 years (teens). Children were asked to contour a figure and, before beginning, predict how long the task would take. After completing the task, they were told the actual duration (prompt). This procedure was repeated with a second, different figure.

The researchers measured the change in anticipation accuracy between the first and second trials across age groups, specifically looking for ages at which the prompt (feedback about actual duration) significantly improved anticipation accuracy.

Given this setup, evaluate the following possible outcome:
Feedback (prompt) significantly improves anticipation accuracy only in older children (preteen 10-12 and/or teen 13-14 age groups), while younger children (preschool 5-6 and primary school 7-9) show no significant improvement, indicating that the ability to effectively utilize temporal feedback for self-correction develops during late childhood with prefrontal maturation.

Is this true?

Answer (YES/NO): NO